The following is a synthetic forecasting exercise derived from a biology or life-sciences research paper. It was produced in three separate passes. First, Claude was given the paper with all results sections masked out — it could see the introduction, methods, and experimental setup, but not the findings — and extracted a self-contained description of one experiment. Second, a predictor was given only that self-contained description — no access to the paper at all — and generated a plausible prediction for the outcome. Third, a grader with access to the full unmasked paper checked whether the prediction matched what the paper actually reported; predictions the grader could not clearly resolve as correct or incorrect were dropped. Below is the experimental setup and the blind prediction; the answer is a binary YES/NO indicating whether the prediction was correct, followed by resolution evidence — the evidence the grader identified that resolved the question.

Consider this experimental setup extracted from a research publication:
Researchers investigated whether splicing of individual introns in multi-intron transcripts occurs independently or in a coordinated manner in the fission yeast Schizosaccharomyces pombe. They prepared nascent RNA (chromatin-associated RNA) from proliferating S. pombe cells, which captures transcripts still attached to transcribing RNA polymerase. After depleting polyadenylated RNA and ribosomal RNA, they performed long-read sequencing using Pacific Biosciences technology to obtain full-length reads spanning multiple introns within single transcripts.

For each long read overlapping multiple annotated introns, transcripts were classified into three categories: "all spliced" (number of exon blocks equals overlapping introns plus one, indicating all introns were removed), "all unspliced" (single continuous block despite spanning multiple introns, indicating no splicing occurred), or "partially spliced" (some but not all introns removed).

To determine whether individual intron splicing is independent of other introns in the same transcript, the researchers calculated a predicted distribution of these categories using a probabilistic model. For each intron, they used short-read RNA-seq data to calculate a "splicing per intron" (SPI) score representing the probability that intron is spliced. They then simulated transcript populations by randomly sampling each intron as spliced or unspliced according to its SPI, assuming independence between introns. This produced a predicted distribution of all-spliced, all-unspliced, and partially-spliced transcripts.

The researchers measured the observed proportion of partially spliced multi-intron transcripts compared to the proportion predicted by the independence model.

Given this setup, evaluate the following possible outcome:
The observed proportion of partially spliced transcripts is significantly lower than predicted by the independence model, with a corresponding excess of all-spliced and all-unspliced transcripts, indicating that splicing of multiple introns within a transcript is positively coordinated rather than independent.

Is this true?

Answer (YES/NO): YES